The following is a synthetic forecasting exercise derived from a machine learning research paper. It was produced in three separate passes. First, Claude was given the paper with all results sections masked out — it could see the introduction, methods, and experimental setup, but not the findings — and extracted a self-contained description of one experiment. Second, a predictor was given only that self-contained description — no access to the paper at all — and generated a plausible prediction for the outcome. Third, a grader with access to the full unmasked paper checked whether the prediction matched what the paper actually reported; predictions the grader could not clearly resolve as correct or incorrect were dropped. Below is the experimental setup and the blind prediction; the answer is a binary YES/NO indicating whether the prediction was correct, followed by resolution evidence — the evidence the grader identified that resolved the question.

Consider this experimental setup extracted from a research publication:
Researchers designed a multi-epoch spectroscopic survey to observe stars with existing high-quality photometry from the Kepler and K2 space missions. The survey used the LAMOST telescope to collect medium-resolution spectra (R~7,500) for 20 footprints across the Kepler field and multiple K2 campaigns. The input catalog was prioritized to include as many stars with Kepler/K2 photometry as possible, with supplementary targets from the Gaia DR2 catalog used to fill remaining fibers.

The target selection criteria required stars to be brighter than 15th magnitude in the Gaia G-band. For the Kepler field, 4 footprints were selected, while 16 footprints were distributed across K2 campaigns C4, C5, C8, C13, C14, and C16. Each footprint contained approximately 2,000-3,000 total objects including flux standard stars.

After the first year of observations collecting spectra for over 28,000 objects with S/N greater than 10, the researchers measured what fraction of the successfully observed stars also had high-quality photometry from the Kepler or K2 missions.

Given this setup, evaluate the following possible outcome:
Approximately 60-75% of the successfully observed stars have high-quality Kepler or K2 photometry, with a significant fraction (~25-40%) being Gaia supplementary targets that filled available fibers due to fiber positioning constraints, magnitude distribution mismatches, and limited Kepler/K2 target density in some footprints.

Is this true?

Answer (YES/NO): NO